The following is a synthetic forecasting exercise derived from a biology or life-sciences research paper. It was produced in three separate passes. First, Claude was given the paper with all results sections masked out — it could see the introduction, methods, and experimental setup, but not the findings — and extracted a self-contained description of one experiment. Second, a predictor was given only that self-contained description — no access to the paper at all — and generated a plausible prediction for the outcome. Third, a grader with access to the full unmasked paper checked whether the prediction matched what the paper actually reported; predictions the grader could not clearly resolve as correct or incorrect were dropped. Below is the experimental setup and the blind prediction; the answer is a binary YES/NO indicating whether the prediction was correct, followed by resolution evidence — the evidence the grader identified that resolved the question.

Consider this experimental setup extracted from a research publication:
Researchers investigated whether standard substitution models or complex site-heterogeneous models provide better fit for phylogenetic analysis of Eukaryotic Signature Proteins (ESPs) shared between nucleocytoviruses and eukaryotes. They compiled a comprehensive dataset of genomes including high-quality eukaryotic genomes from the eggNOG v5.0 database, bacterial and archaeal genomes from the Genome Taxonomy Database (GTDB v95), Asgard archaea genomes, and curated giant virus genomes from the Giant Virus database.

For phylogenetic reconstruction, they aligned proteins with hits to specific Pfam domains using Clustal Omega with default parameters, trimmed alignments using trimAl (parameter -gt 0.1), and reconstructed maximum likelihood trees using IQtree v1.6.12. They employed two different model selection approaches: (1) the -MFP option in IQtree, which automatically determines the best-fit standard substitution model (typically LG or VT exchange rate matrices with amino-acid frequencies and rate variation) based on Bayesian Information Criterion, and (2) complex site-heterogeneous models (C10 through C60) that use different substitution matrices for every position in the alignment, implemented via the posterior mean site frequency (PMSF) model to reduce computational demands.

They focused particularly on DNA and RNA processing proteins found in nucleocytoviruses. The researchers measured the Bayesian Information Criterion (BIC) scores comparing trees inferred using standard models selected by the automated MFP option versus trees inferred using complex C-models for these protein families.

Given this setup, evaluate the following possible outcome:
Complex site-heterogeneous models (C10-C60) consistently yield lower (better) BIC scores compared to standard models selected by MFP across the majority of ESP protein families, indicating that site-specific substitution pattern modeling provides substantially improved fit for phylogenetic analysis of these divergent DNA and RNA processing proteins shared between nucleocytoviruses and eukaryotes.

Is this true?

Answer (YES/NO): NO